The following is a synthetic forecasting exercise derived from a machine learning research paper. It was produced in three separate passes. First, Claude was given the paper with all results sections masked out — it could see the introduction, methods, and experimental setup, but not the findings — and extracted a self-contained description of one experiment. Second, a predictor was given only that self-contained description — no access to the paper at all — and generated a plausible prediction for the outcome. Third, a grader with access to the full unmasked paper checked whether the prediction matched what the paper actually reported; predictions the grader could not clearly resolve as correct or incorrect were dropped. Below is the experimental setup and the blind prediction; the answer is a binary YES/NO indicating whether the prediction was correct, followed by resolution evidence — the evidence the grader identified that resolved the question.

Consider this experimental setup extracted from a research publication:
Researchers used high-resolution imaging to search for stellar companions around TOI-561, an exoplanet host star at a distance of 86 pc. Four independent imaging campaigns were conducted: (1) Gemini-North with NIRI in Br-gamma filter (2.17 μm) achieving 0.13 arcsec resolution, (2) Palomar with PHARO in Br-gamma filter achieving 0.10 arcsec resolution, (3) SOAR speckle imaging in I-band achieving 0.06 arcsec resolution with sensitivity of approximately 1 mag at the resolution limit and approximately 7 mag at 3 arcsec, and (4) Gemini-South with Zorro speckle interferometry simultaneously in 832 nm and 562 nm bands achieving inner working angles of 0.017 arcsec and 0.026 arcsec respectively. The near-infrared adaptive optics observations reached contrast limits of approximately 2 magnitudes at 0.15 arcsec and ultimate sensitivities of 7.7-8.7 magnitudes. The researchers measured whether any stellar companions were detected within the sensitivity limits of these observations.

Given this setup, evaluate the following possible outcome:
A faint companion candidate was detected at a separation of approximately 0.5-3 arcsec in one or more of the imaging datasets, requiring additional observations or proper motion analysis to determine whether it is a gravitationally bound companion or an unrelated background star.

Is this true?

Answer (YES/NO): NO